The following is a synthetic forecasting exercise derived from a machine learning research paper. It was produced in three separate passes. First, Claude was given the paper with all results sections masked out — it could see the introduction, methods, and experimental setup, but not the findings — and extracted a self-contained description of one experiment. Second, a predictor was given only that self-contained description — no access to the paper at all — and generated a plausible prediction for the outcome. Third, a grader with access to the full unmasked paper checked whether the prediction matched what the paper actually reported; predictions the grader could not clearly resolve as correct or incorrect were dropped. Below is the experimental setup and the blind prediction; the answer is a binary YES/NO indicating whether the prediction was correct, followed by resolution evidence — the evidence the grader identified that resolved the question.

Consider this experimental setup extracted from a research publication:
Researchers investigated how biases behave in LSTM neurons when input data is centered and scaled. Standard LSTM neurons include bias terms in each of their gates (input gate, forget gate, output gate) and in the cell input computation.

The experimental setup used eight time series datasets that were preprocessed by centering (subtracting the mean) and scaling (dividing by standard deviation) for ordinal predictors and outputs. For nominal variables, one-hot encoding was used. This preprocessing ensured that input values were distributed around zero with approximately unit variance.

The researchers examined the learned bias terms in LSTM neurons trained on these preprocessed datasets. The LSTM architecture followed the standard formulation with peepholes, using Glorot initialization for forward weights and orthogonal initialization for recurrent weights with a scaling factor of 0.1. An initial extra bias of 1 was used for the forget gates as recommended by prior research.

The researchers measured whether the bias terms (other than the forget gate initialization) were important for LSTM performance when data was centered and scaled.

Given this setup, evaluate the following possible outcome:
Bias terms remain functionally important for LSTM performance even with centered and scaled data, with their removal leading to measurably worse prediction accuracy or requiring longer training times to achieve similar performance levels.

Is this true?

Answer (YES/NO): NO